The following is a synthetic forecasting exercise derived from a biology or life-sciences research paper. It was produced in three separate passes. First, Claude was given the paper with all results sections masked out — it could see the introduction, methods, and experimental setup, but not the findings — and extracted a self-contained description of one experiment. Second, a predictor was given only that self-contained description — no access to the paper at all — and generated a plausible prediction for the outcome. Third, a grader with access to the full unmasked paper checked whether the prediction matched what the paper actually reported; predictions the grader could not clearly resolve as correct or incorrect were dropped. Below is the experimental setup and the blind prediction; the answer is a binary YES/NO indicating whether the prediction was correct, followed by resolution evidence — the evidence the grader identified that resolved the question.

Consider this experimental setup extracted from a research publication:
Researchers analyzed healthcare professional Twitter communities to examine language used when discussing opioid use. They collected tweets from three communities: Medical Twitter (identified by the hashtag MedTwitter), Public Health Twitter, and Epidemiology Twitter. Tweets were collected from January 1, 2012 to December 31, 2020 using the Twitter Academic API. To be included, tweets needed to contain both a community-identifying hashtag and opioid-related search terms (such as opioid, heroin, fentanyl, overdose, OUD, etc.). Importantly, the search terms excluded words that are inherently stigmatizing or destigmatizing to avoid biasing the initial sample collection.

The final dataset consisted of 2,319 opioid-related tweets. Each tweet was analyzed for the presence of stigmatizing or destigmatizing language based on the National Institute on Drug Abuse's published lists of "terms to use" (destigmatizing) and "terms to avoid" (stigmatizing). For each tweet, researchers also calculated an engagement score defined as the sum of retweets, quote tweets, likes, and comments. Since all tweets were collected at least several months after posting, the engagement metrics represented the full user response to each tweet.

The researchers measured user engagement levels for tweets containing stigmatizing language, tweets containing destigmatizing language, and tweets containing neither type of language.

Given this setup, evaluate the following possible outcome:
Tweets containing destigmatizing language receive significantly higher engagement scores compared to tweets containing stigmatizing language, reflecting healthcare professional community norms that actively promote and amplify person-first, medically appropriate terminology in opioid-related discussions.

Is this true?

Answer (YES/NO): NO